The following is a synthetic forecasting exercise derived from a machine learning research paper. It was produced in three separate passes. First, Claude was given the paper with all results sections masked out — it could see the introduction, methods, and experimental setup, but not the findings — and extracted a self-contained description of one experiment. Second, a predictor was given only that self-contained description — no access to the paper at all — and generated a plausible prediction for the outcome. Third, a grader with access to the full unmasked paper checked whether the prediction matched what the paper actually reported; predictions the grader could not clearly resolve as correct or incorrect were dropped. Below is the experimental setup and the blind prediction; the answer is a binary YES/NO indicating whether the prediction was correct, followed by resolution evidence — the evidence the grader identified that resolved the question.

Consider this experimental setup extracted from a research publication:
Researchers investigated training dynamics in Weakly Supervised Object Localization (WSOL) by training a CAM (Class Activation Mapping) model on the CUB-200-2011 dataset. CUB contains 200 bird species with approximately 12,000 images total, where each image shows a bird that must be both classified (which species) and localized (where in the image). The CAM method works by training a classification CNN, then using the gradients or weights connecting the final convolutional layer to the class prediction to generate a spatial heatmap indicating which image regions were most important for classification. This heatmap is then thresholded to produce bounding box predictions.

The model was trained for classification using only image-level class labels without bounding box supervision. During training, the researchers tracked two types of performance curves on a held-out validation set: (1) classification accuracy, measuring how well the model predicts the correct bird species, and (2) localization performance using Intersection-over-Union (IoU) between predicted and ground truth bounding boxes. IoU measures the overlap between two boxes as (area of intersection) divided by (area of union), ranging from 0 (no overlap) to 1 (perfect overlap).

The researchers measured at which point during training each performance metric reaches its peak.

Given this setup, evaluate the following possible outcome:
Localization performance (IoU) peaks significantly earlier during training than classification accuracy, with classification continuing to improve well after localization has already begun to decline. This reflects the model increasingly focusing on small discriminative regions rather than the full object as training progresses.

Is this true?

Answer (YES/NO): YES